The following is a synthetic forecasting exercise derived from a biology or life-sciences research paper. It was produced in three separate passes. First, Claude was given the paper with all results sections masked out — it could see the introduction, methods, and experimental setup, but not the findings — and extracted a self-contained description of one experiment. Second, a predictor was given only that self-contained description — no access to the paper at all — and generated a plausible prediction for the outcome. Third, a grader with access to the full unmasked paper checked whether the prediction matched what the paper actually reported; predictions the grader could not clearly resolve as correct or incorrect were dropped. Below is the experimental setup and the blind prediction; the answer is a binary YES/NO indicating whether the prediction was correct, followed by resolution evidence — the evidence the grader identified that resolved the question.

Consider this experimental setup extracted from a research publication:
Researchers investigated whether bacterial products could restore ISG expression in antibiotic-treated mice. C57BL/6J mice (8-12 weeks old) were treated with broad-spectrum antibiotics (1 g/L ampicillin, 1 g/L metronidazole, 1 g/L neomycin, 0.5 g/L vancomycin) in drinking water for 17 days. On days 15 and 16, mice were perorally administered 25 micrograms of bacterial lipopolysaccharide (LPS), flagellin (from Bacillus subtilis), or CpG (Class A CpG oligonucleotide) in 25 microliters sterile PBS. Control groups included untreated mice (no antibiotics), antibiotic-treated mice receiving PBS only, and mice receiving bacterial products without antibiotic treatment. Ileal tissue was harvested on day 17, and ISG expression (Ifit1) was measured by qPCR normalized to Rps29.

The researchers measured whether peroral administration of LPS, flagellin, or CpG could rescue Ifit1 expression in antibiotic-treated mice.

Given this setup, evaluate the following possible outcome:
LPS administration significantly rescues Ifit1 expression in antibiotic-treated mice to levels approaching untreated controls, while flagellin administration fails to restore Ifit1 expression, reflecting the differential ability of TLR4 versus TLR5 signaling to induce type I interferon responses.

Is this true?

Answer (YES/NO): NO